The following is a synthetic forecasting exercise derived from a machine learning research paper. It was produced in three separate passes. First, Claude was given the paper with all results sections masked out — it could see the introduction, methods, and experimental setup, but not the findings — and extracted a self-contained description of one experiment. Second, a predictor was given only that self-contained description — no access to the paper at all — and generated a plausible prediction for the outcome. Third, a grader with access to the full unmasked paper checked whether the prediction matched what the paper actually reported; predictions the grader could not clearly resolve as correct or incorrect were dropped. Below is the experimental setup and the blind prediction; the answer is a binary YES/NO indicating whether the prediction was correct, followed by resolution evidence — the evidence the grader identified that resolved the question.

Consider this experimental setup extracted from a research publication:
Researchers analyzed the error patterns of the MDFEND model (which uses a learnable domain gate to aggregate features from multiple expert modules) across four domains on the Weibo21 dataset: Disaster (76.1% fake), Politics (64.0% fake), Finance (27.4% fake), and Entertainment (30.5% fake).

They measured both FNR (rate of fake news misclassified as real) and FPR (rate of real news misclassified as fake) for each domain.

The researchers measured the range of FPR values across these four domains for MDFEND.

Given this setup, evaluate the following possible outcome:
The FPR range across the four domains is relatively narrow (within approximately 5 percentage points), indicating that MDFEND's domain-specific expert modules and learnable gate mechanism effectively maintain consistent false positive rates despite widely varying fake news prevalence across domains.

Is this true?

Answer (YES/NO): NO